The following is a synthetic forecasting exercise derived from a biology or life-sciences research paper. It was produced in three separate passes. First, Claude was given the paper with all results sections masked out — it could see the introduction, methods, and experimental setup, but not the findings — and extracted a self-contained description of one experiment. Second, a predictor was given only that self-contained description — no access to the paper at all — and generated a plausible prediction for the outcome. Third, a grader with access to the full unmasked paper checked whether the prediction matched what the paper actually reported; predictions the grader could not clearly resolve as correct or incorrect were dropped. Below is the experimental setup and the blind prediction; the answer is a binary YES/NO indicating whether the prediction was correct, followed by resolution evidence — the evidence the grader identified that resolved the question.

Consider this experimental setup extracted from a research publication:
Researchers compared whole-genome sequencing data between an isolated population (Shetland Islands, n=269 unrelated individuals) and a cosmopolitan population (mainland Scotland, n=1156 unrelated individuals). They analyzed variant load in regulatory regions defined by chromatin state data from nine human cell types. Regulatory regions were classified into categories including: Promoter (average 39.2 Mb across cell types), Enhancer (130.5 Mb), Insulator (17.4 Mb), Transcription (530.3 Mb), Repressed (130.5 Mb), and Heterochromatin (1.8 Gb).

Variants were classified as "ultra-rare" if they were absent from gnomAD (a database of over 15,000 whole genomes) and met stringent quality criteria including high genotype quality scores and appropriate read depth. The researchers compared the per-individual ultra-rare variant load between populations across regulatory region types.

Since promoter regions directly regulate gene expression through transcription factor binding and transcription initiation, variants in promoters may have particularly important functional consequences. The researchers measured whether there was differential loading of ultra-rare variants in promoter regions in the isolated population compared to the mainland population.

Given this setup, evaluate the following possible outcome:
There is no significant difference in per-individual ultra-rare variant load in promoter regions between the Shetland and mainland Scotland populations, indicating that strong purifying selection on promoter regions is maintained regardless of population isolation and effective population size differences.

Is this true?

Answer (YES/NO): NO